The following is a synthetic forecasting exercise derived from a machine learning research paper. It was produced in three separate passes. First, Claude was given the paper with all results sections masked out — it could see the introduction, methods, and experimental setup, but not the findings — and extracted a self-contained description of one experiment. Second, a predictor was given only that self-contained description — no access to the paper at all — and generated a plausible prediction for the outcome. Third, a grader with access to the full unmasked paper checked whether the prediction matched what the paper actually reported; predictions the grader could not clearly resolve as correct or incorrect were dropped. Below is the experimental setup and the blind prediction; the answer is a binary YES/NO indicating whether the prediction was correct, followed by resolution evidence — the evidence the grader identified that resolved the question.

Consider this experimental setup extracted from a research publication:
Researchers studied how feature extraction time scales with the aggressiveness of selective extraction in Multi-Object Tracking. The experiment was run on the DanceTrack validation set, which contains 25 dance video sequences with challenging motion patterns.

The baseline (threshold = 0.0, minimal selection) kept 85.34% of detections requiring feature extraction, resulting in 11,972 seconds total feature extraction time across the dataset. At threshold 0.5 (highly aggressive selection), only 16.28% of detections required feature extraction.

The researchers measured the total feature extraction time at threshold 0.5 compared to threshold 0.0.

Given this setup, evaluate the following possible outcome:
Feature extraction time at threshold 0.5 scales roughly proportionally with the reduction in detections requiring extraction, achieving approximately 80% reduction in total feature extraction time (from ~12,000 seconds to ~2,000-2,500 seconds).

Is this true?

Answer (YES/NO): NO